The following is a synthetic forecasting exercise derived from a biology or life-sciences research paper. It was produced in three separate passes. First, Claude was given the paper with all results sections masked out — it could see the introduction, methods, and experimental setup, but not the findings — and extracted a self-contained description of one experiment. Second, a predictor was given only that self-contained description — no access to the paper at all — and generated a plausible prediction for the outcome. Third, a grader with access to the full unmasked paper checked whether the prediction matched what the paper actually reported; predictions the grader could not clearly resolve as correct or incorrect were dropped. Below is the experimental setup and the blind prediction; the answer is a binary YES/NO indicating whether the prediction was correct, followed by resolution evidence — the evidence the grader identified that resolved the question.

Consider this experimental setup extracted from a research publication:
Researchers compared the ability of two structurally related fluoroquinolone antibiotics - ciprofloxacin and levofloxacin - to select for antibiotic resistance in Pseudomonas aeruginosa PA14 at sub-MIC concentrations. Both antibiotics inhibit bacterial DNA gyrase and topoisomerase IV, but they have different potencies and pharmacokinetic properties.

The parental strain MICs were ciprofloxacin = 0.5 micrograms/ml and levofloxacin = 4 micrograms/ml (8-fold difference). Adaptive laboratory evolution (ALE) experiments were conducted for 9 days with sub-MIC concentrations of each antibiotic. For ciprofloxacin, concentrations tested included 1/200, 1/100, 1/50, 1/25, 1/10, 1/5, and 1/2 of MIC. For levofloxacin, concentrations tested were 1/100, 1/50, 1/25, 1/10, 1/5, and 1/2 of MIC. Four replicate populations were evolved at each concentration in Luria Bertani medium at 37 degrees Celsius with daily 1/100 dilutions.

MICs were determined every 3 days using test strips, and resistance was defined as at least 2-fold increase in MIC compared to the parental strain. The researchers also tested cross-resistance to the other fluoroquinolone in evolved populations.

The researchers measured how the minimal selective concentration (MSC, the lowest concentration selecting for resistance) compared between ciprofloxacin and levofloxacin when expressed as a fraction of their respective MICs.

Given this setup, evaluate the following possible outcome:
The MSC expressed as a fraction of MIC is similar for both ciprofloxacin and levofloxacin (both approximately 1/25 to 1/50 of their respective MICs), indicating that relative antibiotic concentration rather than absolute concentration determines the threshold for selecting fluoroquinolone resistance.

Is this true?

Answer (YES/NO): NO